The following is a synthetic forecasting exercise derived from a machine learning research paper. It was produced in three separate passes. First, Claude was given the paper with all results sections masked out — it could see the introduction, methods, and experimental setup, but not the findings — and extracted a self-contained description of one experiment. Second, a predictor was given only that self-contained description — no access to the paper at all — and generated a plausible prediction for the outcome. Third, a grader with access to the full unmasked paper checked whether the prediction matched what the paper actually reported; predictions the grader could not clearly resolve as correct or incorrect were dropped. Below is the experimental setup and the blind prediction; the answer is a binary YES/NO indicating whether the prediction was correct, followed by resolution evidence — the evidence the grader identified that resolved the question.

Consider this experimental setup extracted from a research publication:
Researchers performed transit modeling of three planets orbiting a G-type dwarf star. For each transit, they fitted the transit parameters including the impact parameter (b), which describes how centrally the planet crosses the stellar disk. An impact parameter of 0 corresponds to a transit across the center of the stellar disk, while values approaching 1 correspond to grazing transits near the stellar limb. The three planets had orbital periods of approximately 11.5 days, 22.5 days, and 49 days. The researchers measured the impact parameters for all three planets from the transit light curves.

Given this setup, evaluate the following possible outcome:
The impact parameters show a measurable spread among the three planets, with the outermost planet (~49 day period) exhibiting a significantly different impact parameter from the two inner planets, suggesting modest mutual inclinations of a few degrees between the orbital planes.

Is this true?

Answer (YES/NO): NO